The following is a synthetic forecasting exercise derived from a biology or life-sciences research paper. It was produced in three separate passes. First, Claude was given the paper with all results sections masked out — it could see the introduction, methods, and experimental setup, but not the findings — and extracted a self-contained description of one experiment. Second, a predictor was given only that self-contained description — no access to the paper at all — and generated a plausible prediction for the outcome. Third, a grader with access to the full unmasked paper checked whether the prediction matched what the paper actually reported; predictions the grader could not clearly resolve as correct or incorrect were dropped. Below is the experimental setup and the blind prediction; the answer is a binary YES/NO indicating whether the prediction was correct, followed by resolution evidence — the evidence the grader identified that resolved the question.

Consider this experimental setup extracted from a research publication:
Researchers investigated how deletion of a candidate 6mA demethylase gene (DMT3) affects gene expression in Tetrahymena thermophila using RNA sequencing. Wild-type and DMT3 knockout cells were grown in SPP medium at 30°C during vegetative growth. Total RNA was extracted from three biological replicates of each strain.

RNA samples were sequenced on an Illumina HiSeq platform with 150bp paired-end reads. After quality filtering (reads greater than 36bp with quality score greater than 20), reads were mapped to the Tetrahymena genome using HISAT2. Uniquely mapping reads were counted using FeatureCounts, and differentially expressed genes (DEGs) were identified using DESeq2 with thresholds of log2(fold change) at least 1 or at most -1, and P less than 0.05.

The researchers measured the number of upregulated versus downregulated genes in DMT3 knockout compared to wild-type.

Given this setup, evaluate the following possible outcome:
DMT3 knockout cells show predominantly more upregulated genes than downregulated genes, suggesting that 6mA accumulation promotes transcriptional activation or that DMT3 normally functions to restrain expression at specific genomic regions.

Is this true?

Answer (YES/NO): NO